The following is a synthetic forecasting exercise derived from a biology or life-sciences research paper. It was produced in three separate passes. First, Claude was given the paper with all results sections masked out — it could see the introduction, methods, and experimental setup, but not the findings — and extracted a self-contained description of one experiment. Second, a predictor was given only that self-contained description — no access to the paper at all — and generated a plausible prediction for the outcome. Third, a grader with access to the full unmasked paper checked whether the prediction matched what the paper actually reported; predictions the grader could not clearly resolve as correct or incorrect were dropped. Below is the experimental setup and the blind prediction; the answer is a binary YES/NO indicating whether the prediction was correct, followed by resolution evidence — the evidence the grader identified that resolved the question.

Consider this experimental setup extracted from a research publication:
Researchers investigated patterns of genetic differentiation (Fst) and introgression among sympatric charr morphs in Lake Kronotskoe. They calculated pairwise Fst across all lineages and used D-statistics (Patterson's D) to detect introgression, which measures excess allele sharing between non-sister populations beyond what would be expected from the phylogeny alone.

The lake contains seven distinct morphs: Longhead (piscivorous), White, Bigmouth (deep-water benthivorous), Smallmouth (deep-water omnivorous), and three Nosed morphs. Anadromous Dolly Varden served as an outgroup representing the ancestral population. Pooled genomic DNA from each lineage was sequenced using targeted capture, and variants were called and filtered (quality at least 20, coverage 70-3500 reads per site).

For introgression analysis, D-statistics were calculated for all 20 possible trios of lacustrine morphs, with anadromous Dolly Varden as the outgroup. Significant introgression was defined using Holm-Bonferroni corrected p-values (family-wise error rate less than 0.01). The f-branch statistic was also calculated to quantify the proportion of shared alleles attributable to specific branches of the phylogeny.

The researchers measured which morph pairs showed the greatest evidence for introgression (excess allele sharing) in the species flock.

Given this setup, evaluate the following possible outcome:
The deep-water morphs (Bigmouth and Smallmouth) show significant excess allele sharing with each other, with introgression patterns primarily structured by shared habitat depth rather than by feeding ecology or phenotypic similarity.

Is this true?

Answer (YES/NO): NO